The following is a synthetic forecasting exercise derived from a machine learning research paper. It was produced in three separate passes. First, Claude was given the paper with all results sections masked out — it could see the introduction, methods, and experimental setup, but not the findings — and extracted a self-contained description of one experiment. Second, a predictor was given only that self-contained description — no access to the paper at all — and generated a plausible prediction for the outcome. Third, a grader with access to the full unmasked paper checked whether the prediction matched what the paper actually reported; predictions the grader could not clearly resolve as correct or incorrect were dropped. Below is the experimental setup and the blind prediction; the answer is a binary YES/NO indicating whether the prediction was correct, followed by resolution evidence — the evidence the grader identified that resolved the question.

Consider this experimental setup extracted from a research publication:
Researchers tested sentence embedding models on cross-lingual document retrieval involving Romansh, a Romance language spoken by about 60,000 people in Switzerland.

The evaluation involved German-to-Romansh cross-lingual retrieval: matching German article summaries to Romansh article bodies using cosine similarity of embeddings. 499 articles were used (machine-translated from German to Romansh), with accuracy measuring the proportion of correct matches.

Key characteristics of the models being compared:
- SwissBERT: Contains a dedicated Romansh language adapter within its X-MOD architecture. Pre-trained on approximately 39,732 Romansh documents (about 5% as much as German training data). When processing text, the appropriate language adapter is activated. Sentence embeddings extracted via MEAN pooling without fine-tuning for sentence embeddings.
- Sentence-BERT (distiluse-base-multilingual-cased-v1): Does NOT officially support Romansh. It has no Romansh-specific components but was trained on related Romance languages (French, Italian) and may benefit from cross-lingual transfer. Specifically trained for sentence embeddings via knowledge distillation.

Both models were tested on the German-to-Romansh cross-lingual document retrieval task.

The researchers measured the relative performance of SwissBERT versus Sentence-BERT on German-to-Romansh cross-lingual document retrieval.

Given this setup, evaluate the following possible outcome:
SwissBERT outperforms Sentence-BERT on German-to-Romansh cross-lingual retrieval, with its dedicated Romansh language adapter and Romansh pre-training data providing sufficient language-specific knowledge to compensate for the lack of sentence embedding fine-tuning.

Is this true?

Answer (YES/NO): NO